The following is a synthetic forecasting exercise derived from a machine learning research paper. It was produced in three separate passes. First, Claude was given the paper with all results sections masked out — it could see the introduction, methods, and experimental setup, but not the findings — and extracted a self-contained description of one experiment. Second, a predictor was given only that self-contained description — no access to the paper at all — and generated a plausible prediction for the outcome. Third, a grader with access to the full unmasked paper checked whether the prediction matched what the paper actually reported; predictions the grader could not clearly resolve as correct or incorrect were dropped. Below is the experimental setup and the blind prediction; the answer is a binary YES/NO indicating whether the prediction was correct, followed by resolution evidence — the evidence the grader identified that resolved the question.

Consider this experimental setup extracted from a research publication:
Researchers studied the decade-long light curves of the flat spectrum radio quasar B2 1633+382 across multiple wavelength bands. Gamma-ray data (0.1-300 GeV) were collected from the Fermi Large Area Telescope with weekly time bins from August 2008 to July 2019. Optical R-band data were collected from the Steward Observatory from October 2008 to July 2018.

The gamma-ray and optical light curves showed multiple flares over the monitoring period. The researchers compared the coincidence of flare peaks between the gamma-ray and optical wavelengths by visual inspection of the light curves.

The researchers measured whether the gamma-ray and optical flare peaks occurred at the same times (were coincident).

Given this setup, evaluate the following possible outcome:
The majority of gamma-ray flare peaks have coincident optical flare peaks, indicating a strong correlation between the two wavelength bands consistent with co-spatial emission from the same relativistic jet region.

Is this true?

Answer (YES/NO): YES